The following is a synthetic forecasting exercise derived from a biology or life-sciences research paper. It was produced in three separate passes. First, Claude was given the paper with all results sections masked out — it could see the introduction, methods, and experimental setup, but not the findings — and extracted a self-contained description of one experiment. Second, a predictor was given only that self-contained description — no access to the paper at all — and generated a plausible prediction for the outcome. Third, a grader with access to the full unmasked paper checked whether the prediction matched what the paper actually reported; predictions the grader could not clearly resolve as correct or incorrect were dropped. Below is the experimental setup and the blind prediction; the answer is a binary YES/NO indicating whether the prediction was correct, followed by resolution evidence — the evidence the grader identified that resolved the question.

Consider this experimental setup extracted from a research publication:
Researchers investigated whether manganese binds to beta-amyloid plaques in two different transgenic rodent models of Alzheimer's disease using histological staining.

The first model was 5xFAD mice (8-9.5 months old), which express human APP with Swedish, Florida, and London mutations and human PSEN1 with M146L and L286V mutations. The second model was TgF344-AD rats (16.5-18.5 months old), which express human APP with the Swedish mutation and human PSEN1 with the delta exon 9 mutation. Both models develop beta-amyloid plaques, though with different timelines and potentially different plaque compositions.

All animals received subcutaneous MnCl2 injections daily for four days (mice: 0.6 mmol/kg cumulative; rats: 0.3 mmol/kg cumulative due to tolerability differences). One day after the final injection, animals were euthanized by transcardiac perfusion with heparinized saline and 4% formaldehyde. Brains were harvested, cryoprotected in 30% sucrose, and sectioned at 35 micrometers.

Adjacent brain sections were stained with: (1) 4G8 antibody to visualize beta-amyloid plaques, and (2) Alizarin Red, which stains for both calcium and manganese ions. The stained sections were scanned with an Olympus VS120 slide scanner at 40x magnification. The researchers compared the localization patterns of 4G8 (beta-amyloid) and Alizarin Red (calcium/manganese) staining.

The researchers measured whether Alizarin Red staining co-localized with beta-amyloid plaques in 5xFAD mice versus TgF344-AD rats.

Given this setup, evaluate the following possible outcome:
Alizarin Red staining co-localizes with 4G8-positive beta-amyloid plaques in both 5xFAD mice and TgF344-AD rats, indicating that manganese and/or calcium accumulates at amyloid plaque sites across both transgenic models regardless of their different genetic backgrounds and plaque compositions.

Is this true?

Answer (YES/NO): NO